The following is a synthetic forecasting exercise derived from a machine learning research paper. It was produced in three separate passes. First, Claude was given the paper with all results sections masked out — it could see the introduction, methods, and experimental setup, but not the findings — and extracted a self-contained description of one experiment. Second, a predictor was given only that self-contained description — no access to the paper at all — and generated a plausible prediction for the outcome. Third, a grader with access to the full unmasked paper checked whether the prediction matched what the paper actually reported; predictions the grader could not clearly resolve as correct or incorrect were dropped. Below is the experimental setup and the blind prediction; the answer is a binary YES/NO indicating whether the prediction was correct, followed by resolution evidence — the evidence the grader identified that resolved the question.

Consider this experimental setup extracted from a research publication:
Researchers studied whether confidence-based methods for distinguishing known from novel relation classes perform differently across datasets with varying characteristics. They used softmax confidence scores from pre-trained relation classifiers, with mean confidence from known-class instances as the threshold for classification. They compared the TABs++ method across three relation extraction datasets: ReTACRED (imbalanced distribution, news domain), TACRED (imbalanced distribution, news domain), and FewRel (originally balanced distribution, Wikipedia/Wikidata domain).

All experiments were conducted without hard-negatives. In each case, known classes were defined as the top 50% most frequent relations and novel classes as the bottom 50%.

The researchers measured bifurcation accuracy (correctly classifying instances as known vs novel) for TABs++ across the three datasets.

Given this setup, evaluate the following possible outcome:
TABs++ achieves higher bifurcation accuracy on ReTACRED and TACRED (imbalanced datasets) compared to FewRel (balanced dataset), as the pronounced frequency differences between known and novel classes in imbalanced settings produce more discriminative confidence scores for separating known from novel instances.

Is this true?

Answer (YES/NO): NO